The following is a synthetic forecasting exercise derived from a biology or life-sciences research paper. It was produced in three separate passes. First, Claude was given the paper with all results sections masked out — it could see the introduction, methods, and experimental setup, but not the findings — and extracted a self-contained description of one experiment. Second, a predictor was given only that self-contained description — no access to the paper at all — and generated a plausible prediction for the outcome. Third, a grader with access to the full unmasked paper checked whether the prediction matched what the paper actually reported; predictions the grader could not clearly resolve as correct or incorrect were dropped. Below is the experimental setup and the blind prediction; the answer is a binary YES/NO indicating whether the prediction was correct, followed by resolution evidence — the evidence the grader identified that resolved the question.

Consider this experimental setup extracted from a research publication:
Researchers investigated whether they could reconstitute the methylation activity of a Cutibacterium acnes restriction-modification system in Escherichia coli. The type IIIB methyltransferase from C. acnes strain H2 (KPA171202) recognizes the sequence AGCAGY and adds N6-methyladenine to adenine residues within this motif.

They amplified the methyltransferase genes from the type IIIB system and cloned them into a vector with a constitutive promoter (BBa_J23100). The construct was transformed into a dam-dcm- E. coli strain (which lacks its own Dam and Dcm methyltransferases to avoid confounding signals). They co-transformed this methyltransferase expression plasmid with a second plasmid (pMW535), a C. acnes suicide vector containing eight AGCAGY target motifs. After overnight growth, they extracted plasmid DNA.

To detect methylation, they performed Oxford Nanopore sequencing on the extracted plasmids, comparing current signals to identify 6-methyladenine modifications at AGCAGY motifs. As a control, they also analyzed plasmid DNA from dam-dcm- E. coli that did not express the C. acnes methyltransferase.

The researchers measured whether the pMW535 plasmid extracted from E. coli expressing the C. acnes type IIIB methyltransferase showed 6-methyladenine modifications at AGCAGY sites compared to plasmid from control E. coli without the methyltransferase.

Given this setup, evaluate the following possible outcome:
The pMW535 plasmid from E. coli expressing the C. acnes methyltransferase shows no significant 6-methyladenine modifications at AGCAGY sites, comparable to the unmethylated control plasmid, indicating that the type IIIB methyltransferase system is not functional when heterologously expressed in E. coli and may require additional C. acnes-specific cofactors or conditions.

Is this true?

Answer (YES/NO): NO